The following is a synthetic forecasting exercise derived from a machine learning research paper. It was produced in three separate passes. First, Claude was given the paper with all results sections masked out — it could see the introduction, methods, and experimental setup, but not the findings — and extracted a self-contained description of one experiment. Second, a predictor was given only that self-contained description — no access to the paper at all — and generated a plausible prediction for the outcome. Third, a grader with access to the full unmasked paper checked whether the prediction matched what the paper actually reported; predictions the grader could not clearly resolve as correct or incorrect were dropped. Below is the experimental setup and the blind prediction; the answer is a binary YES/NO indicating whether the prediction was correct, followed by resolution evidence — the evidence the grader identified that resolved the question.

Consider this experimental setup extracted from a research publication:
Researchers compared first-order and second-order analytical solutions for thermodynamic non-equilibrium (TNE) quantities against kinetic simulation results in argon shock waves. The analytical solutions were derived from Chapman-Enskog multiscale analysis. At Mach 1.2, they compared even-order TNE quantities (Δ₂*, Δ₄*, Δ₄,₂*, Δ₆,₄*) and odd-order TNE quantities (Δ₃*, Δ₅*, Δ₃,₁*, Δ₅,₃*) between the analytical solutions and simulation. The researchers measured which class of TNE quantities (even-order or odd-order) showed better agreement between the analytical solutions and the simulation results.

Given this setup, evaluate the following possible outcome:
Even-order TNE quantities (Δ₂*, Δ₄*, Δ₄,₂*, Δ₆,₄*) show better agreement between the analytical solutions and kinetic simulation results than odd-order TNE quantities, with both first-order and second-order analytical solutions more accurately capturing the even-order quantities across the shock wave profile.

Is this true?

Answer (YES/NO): YES